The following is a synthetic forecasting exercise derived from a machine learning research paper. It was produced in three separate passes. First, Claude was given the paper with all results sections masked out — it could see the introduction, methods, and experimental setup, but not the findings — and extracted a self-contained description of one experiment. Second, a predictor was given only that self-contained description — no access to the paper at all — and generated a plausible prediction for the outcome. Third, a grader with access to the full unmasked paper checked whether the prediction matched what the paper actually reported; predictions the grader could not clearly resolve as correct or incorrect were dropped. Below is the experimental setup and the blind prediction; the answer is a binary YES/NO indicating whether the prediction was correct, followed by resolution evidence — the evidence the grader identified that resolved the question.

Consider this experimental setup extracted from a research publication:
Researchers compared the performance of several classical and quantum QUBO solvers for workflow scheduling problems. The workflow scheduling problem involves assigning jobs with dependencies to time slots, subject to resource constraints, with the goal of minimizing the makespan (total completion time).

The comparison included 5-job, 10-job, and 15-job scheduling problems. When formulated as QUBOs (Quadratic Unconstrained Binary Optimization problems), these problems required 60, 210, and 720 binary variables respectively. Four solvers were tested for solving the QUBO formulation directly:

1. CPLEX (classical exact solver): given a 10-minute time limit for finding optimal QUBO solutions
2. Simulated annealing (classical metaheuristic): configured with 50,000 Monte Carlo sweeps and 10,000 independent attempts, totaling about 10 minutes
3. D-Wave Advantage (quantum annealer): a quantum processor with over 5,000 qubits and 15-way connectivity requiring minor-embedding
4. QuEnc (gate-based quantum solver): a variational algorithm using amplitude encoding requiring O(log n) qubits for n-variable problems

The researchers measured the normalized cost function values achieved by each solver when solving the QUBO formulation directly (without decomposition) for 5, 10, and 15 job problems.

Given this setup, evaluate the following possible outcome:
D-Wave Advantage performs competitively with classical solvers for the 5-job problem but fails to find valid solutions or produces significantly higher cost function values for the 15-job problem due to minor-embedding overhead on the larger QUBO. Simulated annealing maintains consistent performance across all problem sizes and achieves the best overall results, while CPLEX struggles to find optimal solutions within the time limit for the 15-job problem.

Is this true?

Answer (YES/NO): NO